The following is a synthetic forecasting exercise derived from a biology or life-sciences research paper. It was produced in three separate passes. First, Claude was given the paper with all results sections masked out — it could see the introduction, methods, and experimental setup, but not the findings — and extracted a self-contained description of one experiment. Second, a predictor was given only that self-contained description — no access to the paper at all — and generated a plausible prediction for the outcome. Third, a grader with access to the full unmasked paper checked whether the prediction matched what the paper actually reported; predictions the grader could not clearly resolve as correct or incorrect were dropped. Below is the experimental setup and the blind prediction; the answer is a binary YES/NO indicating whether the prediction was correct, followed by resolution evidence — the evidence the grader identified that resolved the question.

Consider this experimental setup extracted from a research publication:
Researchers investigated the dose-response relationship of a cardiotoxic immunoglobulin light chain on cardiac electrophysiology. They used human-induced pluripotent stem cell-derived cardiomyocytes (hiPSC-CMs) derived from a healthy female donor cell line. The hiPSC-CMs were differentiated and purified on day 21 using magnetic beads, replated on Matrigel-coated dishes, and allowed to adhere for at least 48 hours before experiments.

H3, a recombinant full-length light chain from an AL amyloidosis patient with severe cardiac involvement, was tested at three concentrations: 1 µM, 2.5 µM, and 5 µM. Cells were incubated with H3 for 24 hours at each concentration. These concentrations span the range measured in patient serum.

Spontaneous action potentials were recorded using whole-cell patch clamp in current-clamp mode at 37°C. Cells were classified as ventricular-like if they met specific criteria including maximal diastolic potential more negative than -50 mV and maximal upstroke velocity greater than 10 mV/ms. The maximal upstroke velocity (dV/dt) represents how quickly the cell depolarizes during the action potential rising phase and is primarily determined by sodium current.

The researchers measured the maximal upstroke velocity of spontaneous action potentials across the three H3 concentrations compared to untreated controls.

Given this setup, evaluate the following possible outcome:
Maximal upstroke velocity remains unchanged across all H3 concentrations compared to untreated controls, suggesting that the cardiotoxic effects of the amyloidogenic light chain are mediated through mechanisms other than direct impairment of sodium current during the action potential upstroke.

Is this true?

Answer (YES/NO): NO